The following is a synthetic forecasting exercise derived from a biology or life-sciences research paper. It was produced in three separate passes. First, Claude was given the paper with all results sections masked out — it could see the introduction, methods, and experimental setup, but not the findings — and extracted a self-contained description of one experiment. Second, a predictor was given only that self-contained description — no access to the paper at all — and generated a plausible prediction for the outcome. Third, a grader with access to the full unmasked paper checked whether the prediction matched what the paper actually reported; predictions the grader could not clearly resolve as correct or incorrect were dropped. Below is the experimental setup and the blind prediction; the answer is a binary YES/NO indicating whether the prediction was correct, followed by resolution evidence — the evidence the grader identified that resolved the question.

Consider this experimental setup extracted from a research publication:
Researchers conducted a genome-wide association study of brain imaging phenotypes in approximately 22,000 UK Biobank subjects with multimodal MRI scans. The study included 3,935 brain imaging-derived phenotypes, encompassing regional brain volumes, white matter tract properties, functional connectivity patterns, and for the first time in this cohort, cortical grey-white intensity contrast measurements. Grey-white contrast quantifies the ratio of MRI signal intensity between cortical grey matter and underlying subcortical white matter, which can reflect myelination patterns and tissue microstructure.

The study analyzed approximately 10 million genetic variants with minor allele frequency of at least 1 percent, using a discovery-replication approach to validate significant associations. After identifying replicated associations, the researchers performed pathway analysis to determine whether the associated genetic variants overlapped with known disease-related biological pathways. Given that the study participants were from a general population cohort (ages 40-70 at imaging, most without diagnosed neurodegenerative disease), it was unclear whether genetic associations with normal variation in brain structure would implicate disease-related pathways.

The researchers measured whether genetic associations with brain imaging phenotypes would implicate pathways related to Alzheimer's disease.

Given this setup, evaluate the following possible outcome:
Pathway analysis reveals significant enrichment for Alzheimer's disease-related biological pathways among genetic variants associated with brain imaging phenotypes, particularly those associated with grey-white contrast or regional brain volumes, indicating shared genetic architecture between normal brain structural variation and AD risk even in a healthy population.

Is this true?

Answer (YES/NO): YES